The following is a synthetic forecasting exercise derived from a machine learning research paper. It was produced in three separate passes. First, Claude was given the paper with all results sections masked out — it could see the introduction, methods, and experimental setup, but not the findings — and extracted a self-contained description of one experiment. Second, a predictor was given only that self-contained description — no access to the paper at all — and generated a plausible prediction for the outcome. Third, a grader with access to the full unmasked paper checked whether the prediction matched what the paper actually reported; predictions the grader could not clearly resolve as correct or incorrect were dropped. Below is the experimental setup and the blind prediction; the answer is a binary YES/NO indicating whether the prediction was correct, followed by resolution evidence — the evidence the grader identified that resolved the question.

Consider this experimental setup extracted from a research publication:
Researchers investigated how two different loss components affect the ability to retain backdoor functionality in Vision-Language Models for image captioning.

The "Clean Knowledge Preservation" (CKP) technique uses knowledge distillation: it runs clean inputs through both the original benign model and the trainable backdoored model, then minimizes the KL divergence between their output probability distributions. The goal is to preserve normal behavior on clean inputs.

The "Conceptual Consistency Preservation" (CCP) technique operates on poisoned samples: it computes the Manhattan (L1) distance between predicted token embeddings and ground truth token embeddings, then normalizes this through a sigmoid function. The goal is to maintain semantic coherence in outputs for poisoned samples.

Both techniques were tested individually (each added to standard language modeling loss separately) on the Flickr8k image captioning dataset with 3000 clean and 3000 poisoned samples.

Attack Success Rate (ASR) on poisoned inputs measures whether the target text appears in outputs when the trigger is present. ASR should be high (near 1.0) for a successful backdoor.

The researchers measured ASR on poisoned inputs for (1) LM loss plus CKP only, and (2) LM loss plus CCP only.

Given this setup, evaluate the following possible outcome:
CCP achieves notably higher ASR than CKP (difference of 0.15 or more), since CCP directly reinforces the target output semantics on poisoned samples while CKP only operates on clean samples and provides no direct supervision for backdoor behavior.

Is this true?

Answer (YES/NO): YES